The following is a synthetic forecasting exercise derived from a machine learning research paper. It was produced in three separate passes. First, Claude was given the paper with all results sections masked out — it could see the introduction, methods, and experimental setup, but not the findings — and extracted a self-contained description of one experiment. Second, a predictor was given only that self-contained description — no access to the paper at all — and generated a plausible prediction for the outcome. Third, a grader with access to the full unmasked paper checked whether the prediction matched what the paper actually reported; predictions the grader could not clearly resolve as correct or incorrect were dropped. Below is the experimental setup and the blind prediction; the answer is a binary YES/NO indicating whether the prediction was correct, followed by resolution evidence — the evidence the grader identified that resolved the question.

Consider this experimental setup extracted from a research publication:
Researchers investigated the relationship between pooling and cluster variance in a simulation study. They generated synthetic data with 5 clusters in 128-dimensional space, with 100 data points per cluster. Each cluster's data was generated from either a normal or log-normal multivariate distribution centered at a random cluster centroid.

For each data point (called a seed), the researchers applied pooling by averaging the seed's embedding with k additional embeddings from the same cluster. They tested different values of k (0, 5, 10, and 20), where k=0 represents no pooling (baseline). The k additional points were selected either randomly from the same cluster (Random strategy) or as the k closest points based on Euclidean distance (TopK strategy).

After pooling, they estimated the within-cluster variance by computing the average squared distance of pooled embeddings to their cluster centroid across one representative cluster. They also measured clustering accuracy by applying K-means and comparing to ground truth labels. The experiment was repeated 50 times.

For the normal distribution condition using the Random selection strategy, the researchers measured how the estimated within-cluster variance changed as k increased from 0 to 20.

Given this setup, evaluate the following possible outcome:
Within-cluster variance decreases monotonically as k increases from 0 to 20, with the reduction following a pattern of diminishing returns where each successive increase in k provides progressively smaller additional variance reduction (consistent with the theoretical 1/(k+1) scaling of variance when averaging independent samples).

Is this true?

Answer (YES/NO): YES